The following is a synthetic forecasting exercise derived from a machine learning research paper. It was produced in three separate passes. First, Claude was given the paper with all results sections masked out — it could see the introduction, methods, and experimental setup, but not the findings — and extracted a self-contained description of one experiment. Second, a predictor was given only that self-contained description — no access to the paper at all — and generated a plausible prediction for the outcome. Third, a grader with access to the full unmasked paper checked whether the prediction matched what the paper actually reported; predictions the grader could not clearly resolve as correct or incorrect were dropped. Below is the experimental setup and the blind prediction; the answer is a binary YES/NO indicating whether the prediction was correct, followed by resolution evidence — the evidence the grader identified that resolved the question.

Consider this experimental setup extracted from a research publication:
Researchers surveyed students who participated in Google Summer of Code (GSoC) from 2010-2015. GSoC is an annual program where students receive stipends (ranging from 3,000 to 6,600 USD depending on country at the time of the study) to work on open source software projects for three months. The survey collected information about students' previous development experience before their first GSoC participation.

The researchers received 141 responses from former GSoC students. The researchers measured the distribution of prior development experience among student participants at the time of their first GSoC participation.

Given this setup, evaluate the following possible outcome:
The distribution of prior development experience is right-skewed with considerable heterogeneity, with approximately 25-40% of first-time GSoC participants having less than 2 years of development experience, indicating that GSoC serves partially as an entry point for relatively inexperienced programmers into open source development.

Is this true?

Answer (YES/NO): NO